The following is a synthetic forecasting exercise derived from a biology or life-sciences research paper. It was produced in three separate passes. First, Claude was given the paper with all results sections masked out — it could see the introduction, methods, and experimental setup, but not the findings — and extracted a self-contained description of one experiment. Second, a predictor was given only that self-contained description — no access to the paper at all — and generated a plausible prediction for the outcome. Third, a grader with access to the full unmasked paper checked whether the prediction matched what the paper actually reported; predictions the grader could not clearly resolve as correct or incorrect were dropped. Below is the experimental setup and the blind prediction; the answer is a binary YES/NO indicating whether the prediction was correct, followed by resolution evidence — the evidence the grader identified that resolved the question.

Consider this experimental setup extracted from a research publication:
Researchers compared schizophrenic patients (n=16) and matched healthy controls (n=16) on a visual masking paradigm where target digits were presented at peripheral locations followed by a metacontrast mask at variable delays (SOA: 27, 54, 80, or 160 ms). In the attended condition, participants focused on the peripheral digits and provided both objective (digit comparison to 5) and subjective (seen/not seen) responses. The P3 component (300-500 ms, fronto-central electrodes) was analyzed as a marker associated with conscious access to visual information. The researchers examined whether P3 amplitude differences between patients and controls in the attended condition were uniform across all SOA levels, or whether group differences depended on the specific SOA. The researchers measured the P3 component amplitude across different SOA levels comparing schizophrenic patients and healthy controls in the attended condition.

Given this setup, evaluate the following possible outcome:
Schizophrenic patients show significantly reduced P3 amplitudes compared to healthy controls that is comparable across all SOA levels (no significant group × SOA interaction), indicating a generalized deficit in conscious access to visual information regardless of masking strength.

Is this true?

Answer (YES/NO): NO